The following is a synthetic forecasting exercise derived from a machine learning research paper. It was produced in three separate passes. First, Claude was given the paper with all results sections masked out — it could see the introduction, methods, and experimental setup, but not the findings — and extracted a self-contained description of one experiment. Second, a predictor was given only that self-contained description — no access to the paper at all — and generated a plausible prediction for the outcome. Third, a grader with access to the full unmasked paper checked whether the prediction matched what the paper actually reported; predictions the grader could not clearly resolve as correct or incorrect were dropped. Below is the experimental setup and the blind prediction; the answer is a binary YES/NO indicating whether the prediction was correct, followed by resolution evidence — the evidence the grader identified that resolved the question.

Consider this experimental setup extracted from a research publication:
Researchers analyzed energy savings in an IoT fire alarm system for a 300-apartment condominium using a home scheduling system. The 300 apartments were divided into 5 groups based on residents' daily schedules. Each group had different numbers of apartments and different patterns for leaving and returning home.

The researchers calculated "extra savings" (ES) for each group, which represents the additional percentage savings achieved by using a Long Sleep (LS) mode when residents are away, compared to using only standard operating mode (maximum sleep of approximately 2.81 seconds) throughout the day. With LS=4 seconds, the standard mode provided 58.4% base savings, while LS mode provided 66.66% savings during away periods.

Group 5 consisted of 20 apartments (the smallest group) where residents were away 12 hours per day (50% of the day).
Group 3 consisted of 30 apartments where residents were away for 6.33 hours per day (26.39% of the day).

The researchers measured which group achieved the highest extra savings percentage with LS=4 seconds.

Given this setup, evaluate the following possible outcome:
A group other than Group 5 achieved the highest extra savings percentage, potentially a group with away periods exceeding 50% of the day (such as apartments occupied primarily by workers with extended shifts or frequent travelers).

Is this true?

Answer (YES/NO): NO